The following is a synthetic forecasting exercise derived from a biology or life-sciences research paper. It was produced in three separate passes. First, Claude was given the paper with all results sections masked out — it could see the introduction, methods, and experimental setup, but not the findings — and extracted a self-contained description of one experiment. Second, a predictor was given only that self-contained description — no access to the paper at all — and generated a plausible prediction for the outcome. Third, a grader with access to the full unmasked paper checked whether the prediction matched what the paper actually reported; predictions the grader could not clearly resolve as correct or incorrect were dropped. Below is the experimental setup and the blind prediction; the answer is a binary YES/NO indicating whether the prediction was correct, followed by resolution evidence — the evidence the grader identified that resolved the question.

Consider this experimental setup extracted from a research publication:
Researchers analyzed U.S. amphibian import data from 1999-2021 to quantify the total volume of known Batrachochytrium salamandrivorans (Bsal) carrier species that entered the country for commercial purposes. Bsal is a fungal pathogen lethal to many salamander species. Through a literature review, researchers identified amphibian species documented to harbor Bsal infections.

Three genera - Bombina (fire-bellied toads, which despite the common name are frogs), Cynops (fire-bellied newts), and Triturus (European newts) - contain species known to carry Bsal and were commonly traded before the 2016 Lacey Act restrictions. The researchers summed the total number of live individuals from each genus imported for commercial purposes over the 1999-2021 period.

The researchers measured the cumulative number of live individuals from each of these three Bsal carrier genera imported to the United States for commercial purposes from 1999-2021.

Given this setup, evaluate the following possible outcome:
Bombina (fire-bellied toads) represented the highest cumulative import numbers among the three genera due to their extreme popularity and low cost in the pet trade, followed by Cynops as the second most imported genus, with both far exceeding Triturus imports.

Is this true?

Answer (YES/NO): YES